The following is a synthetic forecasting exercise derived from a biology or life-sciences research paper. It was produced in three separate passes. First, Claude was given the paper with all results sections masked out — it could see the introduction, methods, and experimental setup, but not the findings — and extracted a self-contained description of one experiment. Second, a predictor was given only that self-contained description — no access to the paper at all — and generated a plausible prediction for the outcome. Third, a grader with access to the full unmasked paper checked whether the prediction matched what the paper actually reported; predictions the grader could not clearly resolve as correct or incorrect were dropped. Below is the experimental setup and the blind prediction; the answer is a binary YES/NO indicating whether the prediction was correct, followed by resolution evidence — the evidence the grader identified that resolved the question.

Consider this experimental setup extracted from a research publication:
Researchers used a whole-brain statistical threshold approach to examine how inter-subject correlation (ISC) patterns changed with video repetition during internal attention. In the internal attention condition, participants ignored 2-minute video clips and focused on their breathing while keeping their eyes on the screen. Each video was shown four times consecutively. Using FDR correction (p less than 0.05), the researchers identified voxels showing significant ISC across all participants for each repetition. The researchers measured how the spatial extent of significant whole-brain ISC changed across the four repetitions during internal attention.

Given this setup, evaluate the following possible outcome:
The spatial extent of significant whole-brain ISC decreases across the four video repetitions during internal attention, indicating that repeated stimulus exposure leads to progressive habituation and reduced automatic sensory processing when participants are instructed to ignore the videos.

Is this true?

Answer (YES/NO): NO